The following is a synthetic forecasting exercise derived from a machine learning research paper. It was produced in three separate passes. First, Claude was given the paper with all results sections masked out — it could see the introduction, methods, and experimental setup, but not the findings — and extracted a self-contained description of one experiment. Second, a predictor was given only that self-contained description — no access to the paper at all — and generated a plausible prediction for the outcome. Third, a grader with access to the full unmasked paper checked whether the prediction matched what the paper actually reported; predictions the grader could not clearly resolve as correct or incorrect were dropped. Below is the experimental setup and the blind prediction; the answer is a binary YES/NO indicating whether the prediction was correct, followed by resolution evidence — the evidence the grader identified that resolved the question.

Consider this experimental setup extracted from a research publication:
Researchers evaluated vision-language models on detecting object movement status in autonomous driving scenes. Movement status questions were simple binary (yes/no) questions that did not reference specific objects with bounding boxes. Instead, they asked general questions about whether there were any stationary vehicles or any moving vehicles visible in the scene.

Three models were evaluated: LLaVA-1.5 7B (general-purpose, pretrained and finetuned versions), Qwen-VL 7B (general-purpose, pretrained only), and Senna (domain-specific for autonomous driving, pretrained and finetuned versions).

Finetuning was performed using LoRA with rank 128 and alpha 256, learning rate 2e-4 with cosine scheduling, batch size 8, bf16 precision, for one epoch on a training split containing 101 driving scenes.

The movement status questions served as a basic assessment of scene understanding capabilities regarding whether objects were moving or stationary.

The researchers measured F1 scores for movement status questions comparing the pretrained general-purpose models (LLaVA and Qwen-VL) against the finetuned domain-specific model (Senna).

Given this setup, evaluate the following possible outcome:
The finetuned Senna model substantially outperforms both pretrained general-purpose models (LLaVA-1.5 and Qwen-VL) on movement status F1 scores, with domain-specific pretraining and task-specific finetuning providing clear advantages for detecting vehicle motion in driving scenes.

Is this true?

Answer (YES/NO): NO